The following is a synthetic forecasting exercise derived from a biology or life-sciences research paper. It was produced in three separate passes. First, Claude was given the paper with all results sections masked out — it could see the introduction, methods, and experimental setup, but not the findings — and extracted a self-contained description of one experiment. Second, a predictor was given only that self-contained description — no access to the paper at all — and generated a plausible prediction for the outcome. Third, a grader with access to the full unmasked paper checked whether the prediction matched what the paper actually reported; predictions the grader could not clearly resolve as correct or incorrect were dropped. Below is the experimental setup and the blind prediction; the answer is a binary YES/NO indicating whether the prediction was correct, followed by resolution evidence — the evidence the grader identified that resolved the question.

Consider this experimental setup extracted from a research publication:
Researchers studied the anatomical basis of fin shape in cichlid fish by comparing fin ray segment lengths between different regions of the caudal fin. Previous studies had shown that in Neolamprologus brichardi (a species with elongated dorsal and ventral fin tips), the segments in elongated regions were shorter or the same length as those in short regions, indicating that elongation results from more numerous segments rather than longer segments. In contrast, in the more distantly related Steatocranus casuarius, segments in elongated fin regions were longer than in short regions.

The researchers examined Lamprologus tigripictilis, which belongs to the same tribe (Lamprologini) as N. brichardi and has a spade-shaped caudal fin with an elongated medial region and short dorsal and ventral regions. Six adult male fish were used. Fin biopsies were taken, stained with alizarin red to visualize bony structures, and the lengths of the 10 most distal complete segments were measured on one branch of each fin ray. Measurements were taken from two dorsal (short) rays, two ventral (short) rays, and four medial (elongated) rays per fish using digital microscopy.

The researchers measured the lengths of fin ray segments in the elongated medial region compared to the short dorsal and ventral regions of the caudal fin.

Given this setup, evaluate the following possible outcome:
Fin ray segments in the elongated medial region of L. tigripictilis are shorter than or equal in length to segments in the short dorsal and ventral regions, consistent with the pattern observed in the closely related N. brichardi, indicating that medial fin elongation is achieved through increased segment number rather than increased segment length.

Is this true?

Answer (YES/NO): YES